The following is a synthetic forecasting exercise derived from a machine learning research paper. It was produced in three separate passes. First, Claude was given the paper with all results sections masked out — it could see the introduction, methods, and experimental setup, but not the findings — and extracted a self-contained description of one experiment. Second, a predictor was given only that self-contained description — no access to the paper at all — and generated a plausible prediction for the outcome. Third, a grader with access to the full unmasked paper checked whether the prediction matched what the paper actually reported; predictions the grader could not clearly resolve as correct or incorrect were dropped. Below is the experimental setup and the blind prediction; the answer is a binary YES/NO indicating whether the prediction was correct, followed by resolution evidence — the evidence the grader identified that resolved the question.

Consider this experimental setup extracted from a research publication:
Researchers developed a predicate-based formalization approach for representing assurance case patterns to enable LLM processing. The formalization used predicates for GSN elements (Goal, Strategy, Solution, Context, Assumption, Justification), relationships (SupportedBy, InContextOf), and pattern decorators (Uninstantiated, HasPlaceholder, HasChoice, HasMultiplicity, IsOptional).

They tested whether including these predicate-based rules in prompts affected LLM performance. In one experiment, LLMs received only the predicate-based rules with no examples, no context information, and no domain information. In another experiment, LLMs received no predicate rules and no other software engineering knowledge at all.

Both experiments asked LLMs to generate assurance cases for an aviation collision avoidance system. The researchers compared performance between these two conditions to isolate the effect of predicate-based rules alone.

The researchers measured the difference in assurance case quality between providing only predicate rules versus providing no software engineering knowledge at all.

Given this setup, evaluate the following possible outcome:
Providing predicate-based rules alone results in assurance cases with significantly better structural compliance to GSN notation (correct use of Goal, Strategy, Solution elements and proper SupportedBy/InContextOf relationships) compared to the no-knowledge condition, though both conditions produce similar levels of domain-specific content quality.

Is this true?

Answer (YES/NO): NO